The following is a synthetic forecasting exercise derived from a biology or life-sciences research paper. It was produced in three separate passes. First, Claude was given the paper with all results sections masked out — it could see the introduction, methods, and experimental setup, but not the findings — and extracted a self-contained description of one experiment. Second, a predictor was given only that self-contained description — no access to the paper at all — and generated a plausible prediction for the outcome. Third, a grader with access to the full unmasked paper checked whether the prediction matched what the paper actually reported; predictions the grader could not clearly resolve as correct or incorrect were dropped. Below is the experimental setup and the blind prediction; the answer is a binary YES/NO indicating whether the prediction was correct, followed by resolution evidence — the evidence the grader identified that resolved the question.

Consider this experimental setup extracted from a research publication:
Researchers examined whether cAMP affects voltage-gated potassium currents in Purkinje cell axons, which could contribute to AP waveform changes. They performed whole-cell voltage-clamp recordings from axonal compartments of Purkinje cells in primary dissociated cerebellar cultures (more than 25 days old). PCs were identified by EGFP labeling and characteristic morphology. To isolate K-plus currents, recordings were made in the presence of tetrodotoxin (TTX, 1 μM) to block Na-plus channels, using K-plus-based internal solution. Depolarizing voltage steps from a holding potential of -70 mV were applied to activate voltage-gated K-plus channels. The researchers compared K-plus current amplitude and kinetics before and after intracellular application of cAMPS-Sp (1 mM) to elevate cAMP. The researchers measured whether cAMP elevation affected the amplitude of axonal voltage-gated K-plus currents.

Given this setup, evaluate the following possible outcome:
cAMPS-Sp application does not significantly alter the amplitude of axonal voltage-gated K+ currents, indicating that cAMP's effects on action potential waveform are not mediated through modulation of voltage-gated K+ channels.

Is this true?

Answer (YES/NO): YES